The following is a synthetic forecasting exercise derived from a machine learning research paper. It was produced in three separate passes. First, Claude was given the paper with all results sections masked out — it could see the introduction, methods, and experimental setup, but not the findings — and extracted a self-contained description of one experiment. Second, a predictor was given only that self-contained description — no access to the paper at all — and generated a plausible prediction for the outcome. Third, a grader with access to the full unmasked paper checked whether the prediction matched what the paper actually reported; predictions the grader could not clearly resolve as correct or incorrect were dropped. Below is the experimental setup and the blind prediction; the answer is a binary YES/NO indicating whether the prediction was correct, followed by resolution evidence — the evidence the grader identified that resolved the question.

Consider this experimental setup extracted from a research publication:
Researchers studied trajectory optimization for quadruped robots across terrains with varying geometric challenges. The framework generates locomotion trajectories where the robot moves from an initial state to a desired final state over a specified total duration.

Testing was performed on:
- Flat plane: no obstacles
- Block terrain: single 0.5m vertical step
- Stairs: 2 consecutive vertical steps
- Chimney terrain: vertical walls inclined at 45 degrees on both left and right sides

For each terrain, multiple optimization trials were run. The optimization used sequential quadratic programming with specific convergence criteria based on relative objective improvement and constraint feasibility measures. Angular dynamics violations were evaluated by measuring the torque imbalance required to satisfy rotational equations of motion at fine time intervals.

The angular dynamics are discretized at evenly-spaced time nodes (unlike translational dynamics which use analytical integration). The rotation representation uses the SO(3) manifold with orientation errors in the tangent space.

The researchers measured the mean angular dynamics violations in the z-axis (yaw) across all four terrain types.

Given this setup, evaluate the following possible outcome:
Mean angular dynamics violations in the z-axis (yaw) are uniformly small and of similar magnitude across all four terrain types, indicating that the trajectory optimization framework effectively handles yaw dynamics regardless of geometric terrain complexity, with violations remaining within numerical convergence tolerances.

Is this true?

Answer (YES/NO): NO